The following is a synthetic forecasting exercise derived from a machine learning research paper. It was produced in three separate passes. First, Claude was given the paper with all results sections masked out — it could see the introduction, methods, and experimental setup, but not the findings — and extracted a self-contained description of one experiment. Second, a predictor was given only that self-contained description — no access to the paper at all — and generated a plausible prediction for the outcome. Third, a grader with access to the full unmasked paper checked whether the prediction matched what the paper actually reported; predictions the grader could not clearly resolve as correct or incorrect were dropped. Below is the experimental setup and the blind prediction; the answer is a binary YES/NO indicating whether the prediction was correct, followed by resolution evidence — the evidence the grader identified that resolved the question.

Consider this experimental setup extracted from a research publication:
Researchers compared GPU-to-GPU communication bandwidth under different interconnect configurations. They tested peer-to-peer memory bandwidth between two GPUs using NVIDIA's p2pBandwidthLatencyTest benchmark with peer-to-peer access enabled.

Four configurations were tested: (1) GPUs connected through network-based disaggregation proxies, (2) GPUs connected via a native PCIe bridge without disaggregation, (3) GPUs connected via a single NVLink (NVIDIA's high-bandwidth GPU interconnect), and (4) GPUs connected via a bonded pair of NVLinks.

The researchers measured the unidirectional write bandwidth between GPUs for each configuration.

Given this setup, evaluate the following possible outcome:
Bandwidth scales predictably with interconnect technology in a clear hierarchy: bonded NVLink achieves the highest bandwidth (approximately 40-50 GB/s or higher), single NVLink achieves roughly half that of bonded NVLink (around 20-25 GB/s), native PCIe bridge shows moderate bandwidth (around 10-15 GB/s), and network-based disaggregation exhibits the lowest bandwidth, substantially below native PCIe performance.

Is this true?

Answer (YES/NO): NO